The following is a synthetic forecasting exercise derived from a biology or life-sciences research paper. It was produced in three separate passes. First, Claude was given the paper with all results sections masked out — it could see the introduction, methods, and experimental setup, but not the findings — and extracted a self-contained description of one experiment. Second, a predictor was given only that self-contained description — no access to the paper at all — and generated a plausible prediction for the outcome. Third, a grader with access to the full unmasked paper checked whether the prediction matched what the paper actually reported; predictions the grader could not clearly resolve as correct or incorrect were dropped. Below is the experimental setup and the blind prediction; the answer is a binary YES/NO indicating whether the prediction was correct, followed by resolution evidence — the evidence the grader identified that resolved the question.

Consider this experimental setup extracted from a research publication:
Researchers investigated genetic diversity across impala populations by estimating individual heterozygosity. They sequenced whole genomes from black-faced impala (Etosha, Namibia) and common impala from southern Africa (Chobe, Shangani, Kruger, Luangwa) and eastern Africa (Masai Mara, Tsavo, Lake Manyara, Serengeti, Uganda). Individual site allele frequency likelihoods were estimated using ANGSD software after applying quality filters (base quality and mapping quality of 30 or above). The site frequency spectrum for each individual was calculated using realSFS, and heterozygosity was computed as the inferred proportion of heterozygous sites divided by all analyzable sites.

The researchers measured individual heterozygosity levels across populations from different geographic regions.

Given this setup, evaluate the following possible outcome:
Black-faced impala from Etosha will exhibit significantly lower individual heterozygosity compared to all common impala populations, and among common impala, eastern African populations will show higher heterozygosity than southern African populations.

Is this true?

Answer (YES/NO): NO